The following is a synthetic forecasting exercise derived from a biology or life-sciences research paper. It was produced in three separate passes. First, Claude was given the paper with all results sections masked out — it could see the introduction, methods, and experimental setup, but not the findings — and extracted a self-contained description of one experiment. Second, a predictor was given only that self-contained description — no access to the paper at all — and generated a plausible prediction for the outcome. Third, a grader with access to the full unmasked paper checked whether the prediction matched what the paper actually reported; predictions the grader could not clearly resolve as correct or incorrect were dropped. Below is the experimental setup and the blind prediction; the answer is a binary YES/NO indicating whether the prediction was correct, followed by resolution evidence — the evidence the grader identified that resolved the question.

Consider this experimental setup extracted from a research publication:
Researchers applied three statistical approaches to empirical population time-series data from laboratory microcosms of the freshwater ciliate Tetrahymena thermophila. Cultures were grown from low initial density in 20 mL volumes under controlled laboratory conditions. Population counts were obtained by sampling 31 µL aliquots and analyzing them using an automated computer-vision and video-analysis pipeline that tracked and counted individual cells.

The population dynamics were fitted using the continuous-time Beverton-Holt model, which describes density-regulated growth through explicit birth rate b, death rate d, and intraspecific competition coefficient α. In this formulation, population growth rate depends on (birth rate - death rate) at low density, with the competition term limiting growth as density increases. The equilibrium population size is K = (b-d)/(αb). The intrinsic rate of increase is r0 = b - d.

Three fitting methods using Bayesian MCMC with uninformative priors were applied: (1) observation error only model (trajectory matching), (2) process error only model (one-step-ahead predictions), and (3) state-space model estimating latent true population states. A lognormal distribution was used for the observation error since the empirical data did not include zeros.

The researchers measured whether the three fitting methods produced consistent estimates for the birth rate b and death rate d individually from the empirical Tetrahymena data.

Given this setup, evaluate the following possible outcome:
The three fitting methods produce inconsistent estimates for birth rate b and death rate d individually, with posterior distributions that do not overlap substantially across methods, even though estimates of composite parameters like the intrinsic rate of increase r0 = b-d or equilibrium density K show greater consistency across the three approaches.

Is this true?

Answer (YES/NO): NO